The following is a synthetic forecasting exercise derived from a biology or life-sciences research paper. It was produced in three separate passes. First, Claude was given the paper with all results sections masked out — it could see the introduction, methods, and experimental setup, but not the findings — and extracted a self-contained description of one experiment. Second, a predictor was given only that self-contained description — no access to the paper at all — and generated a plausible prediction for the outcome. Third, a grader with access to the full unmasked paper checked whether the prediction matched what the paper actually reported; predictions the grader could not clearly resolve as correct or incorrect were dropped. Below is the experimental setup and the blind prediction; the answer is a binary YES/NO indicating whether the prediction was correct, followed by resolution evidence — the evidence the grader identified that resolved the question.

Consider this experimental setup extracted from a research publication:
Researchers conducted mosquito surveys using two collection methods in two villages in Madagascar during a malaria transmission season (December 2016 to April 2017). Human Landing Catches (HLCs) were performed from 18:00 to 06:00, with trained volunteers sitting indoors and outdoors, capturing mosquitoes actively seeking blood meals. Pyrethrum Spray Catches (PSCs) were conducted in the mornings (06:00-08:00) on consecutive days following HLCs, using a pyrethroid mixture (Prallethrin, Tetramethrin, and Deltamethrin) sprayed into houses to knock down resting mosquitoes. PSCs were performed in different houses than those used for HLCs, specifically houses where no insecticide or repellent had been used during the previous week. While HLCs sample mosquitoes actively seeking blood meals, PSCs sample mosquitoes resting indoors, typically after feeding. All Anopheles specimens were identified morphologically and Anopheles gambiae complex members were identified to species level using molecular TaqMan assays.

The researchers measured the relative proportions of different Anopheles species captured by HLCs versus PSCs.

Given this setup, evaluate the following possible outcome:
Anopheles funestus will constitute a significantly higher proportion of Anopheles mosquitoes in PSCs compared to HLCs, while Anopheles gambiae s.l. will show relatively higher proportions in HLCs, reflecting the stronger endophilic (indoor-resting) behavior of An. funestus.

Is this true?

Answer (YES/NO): NO